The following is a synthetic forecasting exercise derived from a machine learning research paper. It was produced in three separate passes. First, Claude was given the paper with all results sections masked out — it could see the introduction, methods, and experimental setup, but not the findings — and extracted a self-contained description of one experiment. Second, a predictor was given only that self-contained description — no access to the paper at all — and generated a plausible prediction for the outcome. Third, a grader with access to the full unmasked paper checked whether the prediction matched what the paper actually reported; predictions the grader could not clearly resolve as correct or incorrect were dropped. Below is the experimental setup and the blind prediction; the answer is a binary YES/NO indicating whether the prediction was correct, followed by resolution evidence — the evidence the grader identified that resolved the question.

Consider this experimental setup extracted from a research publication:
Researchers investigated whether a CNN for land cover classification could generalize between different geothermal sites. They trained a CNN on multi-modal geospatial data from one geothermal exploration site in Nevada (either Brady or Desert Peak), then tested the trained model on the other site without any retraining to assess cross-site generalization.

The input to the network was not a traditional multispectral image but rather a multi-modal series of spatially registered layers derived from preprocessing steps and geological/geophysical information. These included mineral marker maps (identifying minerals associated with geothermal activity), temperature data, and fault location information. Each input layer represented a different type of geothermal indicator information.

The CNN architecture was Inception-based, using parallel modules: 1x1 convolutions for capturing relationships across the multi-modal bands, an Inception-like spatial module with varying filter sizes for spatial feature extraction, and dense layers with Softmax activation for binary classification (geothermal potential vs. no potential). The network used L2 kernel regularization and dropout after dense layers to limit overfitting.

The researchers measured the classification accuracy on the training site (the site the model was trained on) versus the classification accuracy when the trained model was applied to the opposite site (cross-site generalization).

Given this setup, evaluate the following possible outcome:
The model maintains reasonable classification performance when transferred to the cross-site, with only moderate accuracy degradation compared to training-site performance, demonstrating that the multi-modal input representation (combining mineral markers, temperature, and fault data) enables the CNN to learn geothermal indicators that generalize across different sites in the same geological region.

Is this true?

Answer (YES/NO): YES